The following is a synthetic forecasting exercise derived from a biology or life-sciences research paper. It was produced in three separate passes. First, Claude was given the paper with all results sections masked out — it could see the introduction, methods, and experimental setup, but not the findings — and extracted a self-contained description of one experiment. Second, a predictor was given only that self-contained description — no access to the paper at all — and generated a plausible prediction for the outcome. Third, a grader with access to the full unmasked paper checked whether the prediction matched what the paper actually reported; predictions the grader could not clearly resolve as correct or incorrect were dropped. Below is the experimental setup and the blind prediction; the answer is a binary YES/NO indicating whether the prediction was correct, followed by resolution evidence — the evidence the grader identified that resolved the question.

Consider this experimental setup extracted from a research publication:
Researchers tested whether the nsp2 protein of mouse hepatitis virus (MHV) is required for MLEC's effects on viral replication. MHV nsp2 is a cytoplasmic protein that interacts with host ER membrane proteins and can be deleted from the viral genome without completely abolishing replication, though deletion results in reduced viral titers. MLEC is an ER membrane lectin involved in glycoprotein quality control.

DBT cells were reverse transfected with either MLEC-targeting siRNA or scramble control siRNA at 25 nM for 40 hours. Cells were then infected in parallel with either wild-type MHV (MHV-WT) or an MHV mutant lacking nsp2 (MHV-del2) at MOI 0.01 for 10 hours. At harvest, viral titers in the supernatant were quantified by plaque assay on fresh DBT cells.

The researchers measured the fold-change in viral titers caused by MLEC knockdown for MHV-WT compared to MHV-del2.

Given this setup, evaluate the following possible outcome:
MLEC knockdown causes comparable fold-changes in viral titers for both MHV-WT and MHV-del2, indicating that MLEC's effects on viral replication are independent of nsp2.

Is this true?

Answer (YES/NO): NO